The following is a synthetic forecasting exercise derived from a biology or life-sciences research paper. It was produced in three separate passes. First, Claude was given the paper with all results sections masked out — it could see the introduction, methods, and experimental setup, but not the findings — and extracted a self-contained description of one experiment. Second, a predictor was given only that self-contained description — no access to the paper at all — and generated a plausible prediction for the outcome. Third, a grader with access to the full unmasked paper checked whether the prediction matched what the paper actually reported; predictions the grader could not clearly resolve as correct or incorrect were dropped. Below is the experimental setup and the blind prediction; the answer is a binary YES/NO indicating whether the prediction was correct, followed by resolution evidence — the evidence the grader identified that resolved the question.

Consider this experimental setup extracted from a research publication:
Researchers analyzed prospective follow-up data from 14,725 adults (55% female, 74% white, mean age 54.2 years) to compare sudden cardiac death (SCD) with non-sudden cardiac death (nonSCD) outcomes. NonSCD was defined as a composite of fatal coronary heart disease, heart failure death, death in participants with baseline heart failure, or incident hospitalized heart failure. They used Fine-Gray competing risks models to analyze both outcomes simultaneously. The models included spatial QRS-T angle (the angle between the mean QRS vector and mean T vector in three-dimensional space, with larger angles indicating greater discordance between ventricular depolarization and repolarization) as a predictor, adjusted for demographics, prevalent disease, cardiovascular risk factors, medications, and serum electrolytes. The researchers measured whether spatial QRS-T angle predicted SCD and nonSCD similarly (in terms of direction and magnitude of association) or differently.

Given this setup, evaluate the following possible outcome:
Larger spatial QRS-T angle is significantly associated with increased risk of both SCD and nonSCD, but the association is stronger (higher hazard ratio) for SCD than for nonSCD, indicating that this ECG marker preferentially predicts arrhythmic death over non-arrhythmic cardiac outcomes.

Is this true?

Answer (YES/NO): YES